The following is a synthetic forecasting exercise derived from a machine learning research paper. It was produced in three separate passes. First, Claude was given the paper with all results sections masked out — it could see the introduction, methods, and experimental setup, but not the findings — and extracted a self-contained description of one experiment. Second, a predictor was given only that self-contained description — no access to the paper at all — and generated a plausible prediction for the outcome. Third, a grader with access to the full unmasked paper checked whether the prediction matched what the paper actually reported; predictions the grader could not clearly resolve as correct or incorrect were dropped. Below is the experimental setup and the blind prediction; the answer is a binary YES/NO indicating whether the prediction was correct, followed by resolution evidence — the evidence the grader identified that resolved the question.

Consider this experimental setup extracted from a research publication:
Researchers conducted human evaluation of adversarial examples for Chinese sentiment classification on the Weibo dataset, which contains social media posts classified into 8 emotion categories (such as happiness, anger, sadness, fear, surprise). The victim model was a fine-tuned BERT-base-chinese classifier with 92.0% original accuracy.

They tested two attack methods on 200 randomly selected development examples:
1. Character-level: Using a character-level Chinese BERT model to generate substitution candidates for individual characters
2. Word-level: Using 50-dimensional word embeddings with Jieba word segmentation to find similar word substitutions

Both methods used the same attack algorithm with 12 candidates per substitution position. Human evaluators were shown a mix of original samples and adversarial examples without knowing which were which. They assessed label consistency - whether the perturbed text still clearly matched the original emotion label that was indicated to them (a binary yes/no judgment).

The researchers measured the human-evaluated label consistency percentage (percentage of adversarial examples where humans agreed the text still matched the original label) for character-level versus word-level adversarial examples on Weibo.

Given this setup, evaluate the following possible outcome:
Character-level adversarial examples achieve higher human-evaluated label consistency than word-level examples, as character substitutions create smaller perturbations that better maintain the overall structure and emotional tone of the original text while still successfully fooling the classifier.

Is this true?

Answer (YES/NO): NO